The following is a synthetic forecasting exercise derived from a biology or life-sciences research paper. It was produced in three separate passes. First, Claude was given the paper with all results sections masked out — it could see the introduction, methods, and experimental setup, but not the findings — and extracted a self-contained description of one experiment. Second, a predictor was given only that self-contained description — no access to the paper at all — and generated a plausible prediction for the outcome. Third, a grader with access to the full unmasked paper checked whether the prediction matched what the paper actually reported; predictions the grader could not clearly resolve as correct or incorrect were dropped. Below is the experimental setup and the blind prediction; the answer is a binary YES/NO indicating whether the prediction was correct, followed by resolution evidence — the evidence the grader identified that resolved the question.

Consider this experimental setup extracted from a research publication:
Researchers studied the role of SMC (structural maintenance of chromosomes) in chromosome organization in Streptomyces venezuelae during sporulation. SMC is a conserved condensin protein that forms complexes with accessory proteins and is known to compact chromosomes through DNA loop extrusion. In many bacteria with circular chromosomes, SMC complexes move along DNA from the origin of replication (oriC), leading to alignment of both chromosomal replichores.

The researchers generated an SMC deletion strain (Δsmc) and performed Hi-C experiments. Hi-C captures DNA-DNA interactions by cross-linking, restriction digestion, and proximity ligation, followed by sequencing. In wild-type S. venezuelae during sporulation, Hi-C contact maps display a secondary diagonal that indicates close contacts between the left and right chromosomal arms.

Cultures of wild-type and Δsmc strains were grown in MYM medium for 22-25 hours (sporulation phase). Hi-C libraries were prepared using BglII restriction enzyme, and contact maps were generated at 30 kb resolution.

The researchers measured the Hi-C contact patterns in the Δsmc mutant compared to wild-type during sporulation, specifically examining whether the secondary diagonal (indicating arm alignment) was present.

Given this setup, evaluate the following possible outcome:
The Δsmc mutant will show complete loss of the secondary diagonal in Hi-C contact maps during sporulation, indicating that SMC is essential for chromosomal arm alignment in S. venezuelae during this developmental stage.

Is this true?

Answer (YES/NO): YES